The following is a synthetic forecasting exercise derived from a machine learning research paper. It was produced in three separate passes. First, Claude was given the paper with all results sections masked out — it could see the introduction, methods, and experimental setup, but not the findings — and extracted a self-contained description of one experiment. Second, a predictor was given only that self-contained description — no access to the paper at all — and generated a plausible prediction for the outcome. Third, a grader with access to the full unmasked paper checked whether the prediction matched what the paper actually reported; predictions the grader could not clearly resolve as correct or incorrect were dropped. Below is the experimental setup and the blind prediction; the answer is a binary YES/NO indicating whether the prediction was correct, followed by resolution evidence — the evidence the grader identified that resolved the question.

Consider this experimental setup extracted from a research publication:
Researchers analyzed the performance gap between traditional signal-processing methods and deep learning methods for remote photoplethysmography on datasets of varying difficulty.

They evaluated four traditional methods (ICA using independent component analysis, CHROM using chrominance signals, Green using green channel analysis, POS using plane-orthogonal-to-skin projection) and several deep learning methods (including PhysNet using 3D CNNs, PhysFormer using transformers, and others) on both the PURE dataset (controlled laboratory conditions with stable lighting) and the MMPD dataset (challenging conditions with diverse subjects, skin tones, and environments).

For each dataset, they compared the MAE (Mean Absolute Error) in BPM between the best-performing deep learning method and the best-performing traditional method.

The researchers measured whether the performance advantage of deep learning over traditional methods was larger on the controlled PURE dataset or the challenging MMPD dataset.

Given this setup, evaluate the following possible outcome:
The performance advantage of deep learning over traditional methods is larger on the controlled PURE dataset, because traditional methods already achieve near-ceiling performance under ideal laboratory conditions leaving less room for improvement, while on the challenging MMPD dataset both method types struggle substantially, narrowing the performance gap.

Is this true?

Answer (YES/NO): NO